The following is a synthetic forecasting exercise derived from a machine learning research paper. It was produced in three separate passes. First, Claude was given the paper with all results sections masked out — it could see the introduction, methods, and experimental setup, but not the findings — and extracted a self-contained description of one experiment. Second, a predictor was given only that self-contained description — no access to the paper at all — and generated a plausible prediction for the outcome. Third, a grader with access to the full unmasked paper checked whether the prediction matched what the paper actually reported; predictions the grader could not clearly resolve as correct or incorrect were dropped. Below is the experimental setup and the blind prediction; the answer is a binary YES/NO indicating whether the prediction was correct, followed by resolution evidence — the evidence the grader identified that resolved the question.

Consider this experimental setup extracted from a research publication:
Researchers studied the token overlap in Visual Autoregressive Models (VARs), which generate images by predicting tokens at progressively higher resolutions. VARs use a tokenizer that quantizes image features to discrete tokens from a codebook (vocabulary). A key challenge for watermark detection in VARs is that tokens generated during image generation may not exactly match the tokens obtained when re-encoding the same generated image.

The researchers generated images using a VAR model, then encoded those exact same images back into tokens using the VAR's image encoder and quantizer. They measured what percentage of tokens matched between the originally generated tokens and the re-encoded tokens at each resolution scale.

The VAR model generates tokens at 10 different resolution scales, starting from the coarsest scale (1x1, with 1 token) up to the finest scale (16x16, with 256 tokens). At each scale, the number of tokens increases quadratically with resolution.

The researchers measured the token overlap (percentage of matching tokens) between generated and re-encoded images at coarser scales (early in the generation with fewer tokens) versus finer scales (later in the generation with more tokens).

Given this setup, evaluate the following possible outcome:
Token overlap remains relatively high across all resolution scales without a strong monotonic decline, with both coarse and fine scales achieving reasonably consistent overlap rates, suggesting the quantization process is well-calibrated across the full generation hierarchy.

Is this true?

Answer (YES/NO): NO